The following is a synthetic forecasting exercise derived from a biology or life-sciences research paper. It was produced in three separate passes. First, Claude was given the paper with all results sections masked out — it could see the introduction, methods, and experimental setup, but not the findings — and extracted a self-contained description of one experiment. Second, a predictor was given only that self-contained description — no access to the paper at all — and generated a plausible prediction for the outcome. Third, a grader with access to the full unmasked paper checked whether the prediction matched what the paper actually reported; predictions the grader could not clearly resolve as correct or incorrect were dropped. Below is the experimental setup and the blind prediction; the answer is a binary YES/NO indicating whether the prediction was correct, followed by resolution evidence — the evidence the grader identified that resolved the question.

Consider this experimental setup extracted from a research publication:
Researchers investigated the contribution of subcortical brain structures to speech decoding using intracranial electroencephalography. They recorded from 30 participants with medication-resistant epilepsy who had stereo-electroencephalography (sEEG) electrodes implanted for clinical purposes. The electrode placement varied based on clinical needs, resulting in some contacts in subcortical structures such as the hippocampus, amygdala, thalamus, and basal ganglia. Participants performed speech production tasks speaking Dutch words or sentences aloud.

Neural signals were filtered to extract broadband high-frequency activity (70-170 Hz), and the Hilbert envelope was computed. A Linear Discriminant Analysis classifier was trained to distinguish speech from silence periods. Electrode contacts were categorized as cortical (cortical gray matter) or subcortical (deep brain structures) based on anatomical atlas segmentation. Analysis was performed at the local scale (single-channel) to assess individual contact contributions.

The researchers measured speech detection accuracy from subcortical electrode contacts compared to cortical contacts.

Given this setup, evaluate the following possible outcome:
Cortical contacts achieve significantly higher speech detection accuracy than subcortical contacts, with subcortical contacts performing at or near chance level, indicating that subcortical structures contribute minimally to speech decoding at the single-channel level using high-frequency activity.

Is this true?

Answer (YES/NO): NO